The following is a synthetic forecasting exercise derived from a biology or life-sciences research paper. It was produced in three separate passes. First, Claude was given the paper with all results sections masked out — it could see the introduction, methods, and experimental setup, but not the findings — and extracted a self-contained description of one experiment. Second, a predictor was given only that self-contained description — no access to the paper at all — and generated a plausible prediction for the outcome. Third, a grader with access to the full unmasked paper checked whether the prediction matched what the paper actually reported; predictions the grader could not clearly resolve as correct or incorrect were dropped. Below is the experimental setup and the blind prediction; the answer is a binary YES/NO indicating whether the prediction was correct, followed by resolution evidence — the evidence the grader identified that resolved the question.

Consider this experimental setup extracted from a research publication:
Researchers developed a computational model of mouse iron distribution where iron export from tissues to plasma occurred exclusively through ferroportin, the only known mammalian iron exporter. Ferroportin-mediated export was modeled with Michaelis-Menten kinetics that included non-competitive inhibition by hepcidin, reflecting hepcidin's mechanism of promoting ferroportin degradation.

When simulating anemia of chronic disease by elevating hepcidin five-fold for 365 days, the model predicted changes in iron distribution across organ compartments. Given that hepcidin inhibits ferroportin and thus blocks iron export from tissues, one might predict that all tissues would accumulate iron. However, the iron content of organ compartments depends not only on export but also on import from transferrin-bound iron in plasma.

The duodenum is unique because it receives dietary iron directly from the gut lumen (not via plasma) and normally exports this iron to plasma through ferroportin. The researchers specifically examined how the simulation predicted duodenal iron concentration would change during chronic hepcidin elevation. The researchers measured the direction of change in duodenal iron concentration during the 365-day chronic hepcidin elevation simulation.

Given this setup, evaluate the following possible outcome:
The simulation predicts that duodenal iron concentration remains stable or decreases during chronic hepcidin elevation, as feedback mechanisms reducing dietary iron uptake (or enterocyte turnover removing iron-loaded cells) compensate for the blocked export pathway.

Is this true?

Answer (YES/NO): NO